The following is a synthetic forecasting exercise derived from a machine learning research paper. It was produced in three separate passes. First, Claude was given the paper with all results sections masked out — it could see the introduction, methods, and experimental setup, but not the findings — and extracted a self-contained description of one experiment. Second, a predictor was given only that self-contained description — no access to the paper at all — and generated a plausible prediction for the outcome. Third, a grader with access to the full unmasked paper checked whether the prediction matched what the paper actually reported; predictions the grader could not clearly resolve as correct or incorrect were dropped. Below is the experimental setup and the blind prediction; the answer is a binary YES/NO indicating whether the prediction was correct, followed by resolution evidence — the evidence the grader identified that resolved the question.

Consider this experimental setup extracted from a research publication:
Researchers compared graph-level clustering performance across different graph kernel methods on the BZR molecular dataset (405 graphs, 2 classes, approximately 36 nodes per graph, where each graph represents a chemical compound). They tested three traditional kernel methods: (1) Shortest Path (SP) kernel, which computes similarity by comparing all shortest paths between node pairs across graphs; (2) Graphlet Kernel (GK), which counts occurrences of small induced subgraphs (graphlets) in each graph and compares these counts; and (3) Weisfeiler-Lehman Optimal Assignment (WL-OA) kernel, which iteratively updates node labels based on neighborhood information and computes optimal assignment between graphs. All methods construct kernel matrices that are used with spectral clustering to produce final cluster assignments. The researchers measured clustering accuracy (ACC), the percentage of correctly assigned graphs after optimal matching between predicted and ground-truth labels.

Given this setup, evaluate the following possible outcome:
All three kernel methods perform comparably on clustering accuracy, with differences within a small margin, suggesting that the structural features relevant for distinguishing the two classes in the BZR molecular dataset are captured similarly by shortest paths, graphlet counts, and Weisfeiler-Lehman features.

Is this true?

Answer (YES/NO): NO